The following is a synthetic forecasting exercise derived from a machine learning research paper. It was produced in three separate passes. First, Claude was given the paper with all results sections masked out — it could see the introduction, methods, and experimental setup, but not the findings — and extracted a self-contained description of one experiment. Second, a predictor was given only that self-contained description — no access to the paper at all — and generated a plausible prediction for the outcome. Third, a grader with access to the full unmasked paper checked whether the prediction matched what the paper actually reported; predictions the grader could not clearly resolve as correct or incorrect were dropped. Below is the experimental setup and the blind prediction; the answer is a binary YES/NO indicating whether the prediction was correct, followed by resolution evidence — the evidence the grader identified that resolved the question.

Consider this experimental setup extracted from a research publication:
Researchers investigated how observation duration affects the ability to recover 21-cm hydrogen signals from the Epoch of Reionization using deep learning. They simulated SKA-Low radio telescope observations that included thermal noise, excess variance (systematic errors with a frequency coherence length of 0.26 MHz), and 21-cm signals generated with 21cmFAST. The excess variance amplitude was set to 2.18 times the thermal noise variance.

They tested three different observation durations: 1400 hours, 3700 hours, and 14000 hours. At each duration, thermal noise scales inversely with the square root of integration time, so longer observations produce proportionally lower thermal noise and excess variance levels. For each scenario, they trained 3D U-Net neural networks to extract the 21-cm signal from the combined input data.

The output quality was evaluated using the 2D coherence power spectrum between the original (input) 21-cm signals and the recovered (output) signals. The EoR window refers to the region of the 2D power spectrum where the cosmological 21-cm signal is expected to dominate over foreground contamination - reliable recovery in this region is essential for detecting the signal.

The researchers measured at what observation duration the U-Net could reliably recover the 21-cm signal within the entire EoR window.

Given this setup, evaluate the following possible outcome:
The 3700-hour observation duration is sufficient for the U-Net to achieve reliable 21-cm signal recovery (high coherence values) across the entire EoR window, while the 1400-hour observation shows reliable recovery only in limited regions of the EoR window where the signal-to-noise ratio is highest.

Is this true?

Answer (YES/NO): YES